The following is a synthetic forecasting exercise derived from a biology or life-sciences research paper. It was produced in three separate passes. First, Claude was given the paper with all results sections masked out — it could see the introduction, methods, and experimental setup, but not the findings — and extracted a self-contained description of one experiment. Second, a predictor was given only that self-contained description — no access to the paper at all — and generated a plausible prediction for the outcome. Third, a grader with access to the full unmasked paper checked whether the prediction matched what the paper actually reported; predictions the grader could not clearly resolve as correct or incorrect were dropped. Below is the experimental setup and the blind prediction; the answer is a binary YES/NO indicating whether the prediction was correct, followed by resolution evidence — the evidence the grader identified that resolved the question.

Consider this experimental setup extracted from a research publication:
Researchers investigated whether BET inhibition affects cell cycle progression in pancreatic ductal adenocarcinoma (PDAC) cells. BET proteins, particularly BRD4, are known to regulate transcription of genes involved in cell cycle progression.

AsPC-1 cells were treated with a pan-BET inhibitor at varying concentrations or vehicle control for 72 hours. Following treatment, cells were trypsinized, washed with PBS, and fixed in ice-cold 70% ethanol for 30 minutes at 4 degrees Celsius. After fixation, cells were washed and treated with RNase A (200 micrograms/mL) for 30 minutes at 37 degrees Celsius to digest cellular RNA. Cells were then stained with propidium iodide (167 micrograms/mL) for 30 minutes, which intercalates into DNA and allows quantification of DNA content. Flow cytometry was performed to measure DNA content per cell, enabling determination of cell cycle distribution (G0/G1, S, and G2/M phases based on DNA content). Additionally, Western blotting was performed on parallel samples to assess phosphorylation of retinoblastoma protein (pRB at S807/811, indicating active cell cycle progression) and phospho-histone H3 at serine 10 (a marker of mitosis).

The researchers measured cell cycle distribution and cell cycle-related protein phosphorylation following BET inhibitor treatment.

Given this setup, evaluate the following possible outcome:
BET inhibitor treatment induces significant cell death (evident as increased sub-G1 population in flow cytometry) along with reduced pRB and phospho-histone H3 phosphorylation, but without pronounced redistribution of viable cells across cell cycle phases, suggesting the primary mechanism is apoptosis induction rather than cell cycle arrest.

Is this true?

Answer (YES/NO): NO